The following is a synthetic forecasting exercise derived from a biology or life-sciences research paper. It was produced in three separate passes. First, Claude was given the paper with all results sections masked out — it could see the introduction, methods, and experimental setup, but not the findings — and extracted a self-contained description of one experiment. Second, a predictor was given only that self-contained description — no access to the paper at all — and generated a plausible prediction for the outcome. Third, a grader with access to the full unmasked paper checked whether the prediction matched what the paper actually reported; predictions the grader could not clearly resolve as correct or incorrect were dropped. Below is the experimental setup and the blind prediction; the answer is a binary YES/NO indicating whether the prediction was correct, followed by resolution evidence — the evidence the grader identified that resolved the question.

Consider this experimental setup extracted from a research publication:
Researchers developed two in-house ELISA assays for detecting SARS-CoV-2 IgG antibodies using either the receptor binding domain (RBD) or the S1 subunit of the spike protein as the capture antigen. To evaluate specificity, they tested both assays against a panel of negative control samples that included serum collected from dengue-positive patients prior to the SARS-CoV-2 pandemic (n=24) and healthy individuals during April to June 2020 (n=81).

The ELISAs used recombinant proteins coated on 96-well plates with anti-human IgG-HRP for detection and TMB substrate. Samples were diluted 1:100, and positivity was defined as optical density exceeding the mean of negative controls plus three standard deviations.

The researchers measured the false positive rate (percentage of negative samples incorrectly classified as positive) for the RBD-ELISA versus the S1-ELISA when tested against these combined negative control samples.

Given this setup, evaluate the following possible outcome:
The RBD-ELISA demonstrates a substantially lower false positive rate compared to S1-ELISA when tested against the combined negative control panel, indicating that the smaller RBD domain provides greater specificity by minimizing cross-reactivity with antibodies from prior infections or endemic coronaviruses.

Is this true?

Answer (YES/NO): NO